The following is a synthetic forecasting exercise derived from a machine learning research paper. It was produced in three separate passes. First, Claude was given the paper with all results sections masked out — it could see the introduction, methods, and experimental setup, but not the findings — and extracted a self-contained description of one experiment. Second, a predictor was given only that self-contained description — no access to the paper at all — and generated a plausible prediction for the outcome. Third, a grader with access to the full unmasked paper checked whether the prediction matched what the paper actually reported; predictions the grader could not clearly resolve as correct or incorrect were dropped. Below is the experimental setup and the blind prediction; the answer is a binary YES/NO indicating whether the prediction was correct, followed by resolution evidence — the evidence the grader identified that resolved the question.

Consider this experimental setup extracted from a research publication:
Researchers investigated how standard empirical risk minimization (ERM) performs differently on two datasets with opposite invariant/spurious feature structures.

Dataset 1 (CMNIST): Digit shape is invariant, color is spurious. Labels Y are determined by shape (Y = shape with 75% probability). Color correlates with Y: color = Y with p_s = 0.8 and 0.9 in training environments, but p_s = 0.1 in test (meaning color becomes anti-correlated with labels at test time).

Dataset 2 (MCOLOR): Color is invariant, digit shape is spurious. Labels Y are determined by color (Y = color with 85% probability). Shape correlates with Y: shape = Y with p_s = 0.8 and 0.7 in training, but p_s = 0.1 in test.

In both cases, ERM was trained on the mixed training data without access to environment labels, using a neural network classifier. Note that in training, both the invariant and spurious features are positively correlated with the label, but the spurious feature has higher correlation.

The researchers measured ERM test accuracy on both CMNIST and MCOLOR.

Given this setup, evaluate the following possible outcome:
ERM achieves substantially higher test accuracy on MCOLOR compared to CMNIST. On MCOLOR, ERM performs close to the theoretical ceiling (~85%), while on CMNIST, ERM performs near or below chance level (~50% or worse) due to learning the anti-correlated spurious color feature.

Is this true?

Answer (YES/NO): YES